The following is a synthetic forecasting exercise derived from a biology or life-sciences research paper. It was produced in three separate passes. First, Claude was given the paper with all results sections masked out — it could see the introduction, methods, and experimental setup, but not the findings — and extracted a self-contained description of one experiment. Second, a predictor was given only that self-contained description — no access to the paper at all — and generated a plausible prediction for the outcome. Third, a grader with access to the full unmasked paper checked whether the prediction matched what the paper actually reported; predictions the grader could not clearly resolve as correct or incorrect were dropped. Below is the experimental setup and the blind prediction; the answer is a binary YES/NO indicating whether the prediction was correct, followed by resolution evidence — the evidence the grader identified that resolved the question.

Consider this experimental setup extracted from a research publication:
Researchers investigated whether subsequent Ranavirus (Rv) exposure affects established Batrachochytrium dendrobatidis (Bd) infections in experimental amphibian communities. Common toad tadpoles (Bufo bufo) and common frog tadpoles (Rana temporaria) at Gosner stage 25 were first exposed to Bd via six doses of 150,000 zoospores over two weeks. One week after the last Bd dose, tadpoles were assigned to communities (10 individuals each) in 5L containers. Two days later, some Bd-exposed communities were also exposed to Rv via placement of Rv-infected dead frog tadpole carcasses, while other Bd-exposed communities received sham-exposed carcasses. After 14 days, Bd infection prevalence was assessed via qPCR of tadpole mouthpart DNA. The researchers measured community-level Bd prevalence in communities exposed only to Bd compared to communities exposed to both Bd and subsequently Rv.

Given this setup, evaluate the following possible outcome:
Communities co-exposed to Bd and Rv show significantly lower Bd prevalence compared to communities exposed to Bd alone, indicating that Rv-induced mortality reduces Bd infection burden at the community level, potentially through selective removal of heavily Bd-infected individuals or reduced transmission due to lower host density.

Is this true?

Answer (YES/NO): NO